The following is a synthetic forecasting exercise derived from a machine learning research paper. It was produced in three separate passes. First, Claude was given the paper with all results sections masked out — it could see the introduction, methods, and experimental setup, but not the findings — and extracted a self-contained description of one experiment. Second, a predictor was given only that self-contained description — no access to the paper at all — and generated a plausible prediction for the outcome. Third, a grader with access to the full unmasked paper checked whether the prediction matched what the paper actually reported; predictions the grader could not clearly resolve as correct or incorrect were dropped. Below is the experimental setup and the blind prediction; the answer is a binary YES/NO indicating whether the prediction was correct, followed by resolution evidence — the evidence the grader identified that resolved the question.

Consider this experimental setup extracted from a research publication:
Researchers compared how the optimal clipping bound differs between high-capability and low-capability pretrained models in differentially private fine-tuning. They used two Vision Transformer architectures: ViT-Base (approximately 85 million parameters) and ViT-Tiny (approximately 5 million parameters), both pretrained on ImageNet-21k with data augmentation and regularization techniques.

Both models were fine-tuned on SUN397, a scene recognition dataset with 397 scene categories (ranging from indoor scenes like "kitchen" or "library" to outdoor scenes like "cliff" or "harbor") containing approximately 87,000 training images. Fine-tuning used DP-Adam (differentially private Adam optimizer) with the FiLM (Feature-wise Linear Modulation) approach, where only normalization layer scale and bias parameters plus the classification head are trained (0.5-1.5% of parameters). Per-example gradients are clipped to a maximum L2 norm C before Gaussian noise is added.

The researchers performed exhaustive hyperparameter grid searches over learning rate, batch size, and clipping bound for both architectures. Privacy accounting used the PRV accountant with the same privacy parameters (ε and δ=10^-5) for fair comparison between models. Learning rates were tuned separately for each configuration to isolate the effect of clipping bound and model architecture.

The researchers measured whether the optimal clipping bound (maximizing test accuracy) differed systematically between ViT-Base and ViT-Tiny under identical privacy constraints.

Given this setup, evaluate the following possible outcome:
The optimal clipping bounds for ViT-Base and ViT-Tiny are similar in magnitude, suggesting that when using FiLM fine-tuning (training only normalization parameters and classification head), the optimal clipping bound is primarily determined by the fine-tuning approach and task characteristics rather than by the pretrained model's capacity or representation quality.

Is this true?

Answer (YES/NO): NO